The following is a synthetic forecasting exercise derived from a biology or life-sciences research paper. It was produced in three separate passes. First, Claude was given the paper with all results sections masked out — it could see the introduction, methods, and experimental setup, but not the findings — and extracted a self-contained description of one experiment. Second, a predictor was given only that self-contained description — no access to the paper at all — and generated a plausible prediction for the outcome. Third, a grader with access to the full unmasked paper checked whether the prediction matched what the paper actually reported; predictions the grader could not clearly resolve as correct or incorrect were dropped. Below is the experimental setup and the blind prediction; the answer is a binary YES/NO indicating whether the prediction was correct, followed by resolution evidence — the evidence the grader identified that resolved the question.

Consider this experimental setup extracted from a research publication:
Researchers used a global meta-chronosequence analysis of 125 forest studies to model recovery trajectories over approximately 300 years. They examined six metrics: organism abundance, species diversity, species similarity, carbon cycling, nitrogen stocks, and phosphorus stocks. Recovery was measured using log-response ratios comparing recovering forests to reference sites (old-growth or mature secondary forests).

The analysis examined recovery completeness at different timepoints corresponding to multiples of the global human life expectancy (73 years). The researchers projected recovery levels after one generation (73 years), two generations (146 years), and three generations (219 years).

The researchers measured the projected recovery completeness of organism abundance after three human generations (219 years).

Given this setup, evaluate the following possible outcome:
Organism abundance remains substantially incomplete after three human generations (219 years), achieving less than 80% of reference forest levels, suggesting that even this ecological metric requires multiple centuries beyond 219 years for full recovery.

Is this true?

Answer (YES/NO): NO